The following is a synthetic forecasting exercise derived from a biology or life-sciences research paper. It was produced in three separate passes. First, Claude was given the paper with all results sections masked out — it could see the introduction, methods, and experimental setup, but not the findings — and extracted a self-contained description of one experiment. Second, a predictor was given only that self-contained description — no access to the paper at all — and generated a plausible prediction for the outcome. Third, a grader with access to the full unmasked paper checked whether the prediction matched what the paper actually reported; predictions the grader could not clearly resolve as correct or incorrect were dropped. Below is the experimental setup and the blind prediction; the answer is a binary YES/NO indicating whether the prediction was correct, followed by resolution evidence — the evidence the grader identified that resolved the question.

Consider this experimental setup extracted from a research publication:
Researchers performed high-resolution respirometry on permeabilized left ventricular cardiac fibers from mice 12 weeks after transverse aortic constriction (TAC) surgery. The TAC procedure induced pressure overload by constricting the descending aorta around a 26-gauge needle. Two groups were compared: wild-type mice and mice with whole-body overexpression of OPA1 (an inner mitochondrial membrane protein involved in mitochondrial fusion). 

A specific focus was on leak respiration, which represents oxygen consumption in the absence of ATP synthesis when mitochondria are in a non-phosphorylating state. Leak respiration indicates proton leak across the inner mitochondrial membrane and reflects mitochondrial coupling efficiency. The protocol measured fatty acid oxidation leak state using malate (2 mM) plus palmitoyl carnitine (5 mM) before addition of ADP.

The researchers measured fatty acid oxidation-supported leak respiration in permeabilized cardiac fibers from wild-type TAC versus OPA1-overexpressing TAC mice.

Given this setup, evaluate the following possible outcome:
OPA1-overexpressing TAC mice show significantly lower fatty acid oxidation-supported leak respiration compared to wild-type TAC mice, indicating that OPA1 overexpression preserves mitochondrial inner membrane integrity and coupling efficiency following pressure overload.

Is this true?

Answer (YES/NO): NO